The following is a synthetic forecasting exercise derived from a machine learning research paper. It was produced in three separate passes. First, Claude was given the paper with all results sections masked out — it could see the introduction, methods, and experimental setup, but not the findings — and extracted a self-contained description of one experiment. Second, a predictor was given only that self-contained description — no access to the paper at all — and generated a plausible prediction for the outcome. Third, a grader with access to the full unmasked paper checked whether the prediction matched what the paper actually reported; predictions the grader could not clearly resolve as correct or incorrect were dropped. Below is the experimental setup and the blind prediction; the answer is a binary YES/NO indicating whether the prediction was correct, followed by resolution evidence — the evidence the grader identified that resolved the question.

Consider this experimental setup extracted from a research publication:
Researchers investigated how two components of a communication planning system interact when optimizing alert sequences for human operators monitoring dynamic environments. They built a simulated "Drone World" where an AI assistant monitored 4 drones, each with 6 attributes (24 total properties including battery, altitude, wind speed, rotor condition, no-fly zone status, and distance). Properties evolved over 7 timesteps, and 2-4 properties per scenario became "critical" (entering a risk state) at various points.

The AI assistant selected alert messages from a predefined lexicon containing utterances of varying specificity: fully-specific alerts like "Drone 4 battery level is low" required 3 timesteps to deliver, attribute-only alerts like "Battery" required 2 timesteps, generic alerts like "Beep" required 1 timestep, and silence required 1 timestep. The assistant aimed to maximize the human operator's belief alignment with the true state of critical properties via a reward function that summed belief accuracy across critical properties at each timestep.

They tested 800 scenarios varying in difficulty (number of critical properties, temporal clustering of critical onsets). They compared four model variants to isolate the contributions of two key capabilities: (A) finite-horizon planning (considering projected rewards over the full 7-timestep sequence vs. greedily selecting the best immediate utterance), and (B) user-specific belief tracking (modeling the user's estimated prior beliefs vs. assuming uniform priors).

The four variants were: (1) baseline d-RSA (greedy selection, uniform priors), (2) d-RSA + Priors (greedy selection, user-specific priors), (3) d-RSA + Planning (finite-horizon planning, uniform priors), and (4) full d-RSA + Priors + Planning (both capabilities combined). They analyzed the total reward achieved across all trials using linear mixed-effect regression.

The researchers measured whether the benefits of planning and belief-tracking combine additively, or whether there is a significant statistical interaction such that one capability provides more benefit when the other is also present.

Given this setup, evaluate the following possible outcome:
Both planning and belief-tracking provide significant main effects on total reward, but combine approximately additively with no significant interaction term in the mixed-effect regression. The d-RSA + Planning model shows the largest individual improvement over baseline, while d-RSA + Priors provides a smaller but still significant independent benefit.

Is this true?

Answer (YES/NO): NO